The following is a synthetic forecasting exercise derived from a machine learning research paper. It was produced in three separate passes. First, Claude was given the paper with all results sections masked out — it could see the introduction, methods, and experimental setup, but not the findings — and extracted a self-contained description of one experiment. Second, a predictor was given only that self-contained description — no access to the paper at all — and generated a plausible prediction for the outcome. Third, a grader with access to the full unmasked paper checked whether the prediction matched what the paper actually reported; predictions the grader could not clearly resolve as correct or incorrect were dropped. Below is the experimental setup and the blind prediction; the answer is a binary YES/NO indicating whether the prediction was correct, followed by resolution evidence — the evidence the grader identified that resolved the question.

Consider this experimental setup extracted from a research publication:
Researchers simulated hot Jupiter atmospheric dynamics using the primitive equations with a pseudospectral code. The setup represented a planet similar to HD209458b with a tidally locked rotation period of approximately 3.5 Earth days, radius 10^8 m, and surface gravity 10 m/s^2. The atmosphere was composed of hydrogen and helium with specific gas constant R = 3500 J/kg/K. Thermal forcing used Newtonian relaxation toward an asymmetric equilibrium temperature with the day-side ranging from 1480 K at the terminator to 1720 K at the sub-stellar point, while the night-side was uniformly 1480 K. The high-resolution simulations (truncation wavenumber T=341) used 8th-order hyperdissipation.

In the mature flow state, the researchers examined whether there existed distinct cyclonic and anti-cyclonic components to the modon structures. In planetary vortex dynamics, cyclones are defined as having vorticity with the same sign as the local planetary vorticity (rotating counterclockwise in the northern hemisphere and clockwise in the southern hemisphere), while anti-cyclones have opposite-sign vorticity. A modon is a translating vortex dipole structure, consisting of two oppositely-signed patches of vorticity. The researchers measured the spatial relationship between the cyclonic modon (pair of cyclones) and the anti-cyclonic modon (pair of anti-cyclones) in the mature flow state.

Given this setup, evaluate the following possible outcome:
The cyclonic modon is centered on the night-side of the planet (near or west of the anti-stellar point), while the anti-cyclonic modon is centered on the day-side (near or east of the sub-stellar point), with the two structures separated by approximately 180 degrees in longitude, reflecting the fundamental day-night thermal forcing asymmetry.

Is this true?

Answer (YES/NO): NO